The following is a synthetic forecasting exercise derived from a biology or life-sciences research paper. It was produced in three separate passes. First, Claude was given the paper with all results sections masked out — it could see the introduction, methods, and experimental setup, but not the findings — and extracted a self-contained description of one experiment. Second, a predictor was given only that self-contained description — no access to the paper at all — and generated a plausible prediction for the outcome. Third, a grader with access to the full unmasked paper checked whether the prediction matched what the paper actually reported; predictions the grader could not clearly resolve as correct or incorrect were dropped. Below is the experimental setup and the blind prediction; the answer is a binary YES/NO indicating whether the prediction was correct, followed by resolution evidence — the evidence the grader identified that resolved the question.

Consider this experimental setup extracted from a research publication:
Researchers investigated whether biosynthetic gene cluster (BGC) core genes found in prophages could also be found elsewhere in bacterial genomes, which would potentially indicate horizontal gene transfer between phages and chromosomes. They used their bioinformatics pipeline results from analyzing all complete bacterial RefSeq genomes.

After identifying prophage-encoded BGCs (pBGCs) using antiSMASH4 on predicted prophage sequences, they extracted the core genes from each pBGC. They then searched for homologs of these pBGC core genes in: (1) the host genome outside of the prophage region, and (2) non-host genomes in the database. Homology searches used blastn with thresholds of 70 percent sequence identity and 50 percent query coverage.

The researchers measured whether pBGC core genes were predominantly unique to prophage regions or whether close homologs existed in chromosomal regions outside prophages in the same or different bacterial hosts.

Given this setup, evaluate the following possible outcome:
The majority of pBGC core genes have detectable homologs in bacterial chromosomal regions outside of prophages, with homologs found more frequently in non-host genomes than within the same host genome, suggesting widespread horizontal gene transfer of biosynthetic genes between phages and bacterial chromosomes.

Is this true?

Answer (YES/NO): NO